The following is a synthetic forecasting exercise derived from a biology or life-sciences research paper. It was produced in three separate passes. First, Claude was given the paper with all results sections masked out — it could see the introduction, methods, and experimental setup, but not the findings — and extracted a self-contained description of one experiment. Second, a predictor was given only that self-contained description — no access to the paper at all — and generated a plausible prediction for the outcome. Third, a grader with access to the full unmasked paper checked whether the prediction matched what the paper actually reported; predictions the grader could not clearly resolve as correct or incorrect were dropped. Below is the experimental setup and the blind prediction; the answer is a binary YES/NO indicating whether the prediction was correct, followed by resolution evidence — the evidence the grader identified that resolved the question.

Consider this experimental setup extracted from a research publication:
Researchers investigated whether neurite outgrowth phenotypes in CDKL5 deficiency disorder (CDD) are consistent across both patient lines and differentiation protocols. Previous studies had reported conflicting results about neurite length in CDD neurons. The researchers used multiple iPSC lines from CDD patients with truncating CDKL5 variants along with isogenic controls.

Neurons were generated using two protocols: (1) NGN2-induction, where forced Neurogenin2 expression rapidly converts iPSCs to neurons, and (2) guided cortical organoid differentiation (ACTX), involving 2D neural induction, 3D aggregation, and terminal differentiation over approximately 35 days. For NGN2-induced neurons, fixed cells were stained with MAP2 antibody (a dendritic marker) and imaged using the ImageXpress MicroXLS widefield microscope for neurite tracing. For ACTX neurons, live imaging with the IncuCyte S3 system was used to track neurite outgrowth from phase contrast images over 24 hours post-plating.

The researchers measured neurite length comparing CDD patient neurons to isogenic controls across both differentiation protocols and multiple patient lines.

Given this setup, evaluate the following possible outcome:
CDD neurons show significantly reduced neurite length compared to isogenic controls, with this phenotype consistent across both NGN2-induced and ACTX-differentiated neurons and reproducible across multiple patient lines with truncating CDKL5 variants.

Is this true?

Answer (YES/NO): NO